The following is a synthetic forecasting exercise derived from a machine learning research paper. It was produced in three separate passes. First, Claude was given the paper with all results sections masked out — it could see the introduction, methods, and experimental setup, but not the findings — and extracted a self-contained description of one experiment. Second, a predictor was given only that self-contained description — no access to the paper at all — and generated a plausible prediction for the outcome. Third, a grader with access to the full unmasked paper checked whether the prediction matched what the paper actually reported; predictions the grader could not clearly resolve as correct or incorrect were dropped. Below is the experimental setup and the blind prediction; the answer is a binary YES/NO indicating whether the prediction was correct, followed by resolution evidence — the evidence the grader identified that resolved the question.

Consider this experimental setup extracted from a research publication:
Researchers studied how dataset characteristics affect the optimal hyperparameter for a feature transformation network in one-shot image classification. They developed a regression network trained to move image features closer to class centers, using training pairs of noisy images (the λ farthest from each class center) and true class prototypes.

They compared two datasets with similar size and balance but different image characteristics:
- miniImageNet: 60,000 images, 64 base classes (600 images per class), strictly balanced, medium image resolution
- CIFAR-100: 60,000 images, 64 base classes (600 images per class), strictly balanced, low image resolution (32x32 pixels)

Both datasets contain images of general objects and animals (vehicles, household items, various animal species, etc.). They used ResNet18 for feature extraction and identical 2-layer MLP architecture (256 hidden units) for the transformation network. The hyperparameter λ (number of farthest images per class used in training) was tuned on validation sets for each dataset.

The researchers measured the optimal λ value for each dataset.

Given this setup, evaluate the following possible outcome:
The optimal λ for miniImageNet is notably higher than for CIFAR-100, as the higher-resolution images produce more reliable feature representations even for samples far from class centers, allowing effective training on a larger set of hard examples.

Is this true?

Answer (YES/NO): YES